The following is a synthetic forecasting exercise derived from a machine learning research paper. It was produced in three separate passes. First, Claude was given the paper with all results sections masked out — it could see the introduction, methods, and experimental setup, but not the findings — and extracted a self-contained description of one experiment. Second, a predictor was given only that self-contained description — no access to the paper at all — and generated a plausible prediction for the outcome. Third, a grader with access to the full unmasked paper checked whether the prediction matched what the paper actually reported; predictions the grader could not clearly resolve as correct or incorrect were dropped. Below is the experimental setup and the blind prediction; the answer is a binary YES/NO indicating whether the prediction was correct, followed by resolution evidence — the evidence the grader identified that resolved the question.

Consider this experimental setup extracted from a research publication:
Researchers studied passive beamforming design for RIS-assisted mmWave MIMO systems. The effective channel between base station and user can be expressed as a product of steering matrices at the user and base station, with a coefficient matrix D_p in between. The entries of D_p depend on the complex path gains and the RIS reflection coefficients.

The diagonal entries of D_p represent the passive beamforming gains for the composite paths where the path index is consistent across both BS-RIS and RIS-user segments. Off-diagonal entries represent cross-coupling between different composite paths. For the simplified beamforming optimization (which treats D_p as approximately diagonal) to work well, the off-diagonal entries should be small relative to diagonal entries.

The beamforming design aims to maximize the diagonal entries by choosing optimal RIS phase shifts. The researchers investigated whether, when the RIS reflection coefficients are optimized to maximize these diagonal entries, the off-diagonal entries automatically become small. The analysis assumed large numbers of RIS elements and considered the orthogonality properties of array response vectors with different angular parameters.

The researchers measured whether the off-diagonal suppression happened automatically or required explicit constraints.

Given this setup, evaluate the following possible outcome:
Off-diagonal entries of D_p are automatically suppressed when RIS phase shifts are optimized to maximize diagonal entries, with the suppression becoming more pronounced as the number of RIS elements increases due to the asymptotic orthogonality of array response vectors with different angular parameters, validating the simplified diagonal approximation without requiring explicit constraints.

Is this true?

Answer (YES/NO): YES